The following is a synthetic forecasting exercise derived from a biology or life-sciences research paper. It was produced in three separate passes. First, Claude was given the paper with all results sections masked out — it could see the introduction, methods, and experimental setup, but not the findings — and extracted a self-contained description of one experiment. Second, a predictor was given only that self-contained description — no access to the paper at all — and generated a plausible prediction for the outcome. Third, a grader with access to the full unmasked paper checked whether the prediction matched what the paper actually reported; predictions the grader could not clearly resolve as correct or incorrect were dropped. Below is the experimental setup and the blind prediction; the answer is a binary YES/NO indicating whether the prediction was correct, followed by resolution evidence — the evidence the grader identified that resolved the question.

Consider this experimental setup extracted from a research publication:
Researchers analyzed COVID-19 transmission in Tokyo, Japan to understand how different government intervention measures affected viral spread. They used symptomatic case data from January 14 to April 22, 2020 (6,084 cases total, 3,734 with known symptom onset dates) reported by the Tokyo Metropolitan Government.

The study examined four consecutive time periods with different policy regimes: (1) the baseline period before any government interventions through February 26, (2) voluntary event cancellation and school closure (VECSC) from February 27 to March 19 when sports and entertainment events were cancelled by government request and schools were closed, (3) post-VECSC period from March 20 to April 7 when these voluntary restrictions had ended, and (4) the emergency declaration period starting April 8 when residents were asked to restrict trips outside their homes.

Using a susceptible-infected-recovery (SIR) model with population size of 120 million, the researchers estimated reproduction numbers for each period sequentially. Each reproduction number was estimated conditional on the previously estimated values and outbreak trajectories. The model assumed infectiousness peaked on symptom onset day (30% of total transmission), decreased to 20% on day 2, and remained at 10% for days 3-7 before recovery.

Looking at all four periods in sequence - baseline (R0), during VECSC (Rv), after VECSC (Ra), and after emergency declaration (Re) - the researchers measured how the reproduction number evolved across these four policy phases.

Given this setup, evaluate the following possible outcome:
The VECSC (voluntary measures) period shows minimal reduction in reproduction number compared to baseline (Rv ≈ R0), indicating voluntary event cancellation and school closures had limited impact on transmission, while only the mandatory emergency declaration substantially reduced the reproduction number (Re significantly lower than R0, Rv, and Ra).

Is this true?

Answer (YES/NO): NO